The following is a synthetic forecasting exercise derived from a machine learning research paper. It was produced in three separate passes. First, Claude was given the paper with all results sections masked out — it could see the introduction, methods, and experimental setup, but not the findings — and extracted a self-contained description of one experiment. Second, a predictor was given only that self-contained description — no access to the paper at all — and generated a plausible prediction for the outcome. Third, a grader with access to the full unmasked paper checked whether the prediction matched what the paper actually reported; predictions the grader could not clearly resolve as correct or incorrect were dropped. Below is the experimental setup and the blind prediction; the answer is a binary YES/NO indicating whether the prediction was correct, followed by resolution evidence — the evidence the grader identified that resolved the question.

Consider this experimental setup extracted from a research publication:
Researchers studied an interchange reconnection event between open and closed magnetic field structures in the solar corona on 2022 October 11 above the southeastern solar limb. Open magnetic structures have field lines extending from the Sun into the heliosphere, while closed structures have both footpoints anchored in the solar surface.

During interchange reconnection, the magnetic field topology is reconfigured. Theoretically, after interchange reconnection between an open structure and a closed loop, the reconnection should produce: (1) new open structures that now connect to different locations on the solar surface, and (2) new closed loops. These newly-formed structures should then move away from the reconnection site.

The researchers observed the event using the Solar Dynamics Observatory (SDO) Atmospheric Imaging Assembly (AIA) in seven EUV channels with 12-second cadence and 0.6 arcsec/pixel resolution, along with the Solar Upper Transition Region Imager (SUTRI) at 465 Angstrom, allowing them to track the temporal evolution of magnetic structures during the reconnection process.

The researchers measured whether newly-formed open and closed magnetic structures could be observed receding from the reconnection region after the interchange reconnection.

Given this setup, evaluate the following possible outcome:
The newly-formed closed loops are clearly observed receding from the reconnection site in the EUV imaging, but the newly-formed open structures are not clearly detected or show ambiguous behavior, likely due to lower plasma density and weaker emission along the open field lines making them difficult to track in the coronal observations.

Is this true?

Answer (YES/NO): NO